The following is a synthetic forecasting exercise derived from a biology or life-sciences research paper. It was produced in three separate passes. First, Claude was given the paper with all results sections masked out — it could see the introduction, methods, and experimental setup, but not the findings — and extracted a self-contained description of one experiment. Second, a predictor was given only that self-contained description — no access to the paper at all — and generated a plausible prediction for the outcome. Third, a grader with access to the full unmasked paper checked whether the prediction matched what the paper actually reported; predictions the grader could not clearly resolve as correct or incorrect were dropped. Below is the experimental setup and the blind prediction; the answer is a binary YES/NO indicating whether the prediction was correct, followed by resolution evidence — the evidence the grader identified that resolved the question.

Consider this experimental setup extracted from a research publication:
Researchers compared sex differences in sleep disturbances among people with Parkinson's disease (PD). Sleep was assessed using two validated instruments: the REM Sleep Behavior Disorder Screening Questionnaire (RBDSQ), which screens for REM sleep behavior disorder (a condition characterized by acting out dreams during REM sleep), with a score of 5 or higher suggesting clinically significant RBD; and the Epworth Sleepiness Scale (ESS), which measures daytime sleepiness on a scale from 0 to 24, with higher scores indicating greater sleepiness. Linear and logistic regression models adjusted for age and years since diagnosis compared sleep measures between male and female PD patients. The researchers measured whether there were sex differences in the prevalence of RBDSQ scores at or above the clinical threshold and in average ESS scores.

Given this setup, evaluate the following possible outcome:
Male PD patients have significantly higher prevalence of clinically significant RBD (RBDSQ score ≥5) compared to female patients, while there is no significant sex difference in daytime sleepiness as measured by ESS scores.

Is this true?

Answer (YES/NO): NO